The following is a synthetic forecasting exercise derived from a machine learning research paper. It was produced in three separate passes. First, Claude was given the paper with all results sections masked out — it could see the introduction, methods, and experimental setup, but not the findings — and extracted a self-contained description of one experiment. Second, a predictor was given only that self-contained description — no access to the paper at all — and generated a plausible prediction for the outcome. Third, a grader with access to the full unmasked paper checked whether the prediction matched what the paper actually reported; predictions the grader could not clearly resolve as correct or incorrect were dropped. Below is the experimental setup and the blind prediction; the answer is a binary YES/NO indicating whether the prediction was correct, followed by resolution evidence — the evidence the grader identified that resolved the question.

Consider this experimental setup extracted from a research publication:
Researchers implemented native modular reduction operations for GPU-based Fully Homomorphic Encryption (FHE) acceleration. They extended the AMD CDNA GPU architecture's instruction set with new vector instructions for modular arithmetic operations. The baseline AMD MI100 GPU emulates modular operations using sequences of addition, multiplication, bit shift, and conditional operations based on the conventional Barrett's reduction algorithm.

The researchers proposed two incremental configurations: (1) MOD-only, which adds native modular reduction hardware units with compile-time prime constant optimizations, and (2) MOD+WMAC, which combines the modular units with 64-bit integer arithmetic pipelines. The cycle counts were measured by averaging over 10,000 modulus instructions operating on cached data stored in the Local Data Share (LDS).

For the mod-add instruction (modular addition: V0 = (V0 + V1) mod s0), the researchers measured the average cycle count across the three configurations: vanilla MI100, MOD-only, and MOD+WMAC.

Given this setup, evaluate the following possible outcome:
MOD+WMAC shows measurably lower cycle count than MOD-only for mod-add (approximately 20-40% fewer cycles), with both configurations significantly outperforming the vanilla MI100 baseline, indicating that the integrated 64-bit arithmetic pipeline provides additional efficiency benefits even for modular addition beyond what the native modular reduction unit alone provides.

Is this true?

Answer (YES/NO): NO